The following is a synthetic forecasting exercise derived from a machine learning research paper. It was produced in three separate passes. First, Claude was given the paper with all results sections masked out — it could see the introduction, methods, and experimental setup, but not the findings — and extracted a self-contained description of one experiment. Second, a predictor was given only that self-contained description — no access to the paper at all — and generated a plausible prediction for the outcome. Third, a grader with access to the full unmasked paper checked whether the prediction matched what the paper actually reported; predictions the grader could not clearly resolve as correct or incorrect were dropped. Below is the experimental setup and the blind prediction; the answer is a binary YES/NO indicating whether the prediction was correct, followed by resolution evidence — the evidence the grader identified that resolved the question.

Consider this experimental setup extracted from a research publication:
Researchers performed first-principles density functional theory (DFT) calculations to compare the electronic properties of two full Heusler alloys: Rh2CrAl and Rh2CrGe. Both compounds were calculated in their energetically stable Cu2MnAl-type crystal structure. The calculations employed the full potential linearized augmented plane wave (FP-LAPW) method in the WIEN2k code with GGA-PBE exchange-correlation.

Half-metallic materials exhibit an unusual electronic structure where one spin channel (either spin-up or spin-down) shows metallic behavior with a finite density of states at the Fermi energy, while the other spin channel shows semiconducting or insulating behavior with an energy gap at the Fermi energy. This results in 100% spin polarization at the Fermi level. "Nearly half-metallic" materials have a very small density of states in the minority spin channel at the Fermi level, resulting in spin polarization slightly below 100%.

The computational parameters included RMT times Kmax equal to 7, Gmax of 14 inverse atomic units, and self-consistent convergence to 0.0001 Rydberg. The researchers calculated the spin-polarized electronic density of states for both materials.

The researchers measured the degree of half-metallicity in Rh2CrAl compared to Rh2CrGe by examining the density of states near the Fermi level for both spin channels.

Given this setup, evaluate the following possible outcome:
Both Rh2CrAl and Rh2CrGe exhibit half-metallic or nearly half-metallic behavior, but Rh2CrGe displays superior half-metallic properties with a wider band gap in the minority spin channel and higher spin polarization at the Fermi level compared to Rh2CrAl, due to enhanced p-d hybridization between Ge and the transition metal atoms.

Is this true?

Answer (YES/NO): NO